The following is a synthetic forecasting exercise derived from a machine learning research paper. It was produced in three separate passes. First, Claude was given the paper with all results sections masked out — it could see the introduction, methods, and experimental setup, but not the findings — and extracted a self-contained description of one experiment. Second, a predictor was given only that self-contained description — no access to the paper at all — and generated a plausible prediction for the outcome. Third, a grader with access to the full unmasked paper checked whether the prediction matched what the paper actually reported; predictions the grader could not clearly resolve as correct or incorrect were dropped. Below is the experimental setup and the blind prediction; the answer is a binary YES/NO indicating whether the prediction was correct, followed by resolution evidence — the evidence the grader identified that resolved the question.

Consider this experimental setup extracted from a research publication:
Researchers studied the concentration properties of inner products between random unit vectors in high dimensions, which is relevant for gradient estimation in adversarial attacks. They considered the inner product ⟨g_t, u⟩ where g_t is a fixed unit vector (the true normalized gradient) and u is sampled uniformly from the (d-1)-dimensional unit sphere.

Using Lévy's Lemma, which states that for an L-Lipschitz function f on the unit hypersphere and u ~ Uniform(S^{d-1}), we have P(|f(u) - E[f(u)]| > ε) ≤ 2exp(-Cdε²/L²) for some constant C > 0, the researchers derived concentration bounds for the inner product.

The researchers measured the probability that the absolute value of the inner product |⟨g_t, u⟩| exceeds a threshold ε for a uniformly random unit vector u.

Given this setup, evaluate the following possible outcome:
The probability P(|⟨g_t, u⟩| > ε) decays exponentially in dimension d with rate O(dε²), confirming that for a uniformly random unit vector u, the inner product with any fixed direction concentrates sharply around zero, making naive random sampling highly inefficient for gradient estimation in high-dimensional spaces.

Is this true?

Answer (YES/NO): NO